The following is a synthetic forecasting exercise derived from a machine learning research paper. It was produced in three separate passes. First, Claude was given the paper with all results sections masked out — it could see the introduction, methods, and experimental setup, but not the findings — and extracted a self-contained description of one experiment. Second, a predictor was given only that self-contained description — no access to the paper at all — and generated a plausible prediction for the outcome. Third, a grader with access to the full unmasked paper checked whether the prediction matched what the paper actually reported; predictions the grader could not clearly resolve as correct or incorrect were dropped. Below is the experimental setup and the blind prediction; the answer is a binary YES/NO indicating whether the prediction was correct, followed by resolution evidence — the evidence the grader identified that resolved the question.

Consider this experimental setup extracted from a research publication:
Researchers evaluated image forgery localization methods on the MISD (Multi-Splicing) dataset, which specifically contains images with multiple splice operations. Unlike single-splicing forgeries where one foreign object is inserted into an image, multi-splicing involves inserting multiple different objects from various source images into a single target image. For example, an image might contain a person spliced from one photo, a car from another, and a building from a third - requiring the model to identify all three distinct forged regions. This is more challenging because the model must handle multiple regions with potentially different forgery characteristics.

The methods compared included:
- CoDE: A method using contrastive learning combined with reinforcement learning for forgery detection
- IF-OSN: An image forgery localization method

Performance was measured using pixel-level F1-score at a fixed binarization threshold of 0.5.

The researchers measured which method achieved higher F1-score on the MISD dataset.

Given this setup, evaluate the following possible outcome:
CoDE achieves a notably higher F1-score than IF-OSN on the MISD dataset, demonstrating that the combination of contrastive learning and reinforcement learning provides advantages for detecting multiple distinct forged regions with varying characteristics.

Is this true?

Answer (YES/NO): YES